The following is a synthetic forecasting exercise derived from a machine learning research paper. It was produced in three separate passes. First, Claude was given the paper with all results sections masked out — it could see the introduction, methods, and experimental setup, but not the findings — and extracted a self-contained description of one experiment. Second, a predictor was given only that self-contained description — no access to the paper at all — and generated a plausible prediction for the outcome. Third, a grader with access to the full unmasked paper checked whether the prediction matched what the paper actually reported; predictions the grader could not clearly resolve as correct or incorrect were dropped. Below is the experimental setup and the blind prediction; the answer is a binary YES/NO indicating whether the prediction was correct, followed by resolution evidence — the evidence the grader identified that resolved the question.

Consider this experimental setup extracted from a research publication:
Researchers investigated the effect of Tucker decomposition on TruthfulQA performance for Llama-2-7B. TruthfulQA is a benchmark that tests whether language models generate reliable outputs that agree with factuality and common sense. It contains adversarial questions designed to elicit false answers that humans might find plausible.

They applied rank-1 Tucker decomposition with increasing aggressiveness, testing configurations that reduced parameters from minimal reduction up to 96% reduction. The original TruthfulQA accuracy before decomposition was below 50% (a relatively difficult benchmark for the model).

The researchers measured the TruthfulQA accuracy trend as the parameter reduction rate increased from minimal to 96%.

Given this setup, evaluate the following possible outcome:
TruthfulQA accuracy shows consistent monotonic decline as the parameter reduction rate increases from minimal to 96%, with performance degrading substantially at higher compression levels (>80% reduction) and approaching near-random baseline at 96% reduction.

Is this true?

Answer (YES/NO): NO